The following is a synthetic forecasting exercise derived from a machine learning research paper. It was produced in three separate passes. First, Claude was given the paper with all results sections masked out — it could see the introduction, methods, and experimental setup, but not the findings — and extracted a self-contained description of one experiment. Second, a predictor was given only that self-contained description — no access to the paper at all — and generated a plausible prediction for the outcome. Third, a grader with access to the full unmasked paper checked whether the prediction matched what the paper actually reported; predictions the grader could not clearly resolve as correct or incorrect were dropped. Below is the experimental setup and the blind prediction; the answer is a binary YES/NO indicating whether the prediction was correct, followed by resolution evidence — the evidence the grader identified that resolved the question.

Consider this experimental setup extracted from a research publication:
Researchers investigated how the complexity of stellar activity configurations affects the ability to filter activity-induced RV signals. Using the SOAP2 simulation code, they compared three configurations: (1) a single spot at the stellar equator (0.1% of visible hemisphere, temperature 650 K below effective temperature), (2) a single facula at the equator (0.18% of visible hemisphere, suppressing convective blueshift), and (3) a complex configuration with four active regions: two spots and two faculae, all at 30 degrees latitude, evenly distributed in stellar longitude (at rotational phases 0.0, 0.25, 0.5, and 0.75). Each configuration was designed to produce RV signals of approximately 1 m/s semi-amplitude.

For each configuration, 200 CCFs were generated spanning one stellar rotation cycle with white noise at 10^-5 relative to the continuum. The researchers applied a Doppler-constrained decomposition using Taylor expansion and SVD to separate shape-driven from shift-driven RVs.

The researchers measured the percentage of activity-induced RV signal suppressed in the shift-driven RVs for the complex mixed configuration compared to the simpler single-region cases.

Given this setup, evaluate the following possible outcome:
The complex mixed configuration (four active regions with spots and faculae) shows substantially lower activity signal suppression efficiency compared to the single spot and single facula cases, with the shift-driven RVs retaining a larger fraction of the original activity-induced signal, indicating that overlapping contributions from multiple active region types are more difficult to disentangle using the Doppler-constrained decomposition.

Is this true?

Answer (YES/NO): YES